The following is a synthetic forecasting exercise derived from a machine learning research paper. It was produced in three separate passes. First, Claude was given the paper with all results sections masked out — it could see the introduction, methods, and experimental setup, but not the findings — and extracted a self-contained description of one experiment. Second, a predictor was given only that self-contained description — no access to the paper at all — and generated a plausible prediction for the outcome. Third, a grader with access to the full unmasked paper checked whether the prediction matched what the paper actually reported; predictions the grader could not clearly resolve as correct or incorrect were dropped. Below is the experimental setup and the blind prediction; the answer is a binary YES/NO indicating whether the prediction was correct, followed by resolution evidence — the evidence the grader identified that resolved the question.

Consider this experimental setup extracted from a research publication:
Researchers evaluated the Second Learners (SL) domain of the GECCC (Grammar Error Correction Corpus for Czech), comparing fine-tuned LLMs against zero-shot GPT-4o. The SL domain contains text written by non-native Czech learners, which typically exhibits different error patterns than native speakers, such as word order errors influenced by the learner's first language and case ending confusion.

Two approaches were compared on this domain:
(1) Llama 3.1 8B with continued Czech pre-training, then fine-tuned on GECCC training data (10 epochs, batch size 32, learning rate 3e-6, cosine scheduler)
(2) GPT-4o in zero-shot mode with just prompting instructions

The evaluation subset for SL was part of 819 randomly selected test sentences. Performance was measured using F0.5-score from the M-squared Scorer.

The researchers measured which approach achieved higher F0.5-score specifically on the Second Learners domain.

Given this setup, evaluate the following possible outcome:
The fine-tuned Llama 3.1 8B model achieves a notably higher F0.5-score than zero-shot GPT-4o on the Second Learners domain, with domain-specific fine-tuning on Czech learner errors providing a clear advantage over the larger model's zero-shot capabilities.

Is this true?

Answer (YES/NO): NO